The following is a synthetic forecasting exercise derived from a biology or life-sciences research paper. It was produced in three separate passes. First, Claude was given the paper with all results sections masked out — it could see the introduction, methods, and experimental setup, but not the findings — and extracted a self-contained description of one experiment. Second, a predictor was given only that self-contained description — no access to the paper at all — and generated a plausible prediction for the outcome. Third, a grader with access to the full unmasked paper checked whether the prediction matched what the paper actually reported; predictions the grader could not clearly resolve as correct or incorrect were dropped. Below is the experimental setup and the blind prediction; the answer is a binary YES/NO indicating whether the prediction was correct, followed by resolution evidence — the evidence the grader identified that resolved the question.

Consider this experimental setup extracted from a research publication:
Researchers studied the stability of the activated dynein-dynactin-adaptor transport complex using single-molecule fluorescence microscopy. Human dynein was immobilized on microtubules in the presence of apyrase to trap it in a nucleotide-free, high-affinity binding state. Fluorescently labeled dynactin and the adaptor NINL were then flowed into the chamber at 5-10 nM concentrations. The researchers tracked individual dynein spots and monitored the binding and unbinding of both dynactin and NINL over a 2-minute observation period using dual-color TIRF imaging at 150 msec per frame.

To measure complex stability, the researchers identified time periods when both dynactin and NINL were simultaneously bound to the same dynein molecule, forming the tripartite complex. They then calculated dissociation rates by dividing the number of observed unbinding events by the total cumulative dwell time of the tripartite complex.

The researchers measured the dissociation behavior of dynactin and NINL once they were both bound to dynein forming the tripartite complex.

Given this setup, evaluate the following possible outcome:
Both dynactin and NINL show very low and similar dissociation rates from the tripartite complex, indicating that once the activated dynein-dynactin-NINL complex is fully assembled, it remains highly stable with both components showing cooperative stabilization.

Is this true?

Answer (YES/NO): YES